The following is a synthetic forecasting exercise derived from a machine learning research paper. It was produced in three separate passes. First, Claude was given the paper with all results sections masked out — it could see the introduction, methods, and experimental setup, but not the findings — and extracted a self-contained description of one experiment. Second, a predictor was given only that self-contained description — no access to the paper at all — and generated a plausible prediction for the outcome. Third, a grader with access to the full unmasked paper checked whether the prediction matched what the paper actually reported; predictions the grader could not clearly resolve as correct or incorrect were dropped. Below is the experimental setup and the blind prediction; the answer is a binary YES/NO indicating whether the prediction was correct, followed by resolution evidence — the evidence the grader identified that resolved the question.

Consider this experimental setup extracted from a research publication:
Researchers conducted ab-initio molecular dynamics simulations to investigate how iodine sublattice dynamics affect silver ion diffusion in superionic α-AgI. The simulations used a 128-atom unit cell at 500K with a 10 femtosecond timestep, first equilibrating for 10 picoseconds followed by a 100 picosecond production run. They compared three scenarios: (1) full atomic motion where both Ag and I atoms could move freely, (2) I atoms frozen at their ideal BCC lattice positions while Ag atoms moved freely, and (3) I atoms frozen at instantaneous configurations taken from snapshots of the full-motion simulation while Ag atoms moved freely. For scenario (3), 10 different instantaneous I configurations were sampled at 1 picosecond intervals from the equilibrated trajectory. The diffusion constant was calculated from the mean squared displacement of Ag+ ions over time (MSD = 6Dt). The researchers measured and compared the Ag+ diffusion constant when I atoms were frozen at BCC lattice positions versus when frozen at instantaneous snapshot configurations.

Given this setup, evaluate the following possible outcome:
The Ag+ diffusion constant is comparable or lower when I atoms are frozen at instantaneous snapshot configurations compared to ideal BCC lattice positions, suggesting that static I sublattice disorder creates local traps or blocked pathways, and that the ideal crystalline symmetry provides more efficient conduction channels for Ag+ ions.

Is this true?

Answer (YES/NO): YES